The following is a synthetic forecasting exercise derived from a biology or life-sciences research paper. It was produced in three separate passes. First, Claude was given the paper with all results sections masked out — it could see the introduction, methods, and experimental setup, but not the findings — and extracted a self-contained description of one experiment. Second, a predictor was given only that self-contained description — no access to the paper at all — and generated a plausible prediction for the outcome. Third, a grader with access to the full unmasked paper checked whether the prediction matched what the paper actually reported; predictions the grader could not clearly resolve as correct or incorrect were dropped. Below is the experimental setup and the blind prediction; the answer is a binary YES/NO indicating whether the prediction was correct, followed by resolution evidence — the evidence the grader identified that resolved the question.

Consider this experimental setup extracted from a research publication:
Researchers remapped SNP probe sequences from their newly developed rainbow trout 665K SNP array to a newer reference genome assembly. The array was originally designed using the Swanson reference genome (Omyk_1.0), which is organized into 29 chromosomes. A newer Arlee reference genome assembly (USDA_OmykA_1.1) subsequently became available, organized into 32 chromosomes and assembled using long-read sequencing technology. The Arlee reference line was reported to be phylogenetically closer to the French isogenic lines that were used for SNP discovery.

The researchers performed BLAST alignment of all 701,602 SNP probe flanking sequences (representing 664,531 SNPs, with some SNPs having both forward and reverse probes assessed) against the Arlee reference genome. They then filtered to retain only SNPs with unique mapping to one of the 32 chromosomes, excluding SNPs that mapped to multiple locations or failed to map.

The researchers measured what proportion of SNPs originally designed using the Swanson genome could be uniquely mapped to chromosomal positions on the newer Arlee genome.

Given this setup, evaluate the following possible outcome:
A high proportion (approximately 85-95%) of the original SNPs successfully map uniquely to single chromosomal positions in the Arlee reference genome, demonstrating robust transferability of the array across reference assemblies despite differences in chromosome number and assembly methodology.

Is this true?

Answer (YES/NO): YES